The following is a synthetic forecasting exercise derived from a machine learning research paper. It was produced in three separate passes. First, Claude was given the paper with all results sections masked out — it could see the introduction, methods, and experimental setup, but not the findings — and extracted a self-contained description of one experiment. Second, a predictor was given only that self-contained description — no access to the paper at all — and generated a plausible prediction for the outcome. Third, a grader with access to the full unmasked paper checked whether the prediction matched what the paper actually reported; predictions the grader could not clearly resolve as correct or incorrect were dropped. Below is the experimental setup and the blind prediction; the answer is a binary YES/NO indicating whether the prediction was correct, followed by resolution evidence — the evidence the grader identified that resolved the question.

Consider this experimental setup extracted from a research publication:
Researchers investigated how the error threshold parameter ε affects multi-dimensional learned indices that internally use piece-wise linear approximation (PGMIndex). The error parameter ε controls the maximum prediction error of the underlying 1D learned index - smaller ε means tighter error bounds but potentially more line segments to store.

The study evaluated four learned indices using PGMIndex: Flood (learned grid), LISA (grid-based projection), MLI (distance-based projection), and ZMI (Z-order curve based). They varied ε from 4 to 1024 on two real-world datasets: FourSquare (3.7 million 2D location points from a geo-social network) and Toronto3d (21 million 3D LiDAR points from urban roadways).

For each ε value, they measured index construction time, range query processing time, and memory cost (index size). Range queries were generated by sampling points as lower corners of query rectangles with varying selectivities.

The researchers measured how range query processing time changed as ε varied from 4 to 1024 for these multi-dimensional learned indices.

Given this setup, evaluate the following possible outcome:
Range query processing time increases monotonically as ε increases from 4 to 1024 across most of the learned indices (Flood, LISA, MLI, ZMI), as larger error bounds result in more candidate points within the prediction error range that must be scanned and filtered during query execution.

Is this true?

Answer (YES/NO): NO